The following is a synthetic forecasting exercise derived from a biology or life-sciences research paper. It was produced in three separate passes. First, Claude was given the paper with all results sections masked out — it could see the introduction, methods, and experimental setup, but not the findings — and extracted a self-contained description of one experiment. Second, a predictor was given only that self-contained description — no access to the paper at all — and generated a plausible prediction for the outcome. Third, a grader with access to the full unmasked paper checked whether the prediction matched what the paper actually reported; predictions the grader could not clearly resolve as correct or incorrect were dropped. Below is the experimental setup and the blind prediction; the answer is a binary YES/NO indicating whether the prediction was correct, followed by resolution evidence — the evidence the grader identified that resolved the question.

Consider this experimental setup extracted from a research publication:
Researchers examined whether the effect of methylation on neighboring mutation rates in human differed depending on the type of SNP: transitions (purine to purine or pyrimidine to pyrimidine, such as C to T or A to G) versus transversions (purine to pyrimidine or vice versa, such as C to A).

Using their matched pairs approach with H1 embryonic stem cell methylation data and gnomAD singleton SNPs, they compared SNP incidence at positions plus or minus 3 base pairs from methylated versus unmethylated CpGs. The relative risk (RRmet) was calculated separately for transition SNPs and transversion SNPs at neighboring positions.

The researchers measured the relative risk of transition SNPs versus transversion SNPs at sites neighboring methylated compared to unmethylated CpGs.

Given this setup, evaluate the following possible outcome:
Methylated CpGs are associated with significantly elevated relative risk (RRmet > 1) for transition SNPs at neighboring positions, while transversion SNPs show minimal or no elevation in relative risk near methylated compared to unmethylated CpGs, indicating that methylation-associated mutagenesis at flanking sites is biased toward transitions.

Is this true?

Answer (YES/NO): NO